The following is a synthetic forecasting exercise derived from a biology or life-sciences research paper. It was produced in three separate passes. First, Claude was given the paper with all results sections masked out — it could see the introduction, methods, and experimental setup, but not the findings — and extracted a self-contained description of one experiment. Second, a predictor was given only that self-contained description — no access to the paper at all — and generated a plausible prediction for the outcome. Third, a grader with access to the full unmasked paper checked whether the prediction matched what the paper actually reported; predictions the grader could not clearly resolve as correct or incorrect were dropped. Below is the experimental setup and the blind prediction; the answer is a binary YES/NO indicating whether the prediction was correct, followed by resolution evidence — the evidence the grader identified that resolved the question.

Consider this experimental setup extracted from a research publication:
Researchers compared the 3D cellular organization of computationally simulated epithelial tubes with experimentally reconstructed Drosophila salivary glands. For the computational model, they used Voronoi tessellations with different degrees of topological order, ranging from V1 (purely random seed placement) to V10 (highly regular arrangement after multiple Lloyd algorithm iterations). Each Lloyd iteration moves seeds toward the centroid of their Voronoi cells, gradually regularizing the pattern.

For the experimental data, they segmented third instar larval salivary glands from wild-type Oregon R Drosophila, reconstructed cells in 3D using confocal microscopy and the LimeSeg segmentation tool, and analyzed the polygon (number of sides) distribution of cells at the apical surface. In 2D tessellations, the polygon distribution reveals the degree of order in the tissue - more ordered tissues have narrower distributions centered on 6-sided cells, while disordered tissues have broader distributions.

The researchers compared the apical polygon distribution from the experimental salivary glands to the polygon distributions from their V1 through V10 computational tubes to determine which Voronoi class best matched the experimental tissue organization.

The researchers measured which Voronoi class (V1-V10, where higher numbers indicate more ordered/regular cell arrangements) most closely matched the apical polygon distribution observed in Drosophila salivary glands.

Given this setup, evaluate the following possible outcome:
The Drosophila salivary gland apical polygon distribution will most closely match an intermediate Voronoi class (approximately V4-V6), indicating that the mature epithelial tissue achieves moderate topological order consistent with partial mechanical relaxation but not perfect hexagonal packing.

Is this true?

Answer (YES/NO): NO